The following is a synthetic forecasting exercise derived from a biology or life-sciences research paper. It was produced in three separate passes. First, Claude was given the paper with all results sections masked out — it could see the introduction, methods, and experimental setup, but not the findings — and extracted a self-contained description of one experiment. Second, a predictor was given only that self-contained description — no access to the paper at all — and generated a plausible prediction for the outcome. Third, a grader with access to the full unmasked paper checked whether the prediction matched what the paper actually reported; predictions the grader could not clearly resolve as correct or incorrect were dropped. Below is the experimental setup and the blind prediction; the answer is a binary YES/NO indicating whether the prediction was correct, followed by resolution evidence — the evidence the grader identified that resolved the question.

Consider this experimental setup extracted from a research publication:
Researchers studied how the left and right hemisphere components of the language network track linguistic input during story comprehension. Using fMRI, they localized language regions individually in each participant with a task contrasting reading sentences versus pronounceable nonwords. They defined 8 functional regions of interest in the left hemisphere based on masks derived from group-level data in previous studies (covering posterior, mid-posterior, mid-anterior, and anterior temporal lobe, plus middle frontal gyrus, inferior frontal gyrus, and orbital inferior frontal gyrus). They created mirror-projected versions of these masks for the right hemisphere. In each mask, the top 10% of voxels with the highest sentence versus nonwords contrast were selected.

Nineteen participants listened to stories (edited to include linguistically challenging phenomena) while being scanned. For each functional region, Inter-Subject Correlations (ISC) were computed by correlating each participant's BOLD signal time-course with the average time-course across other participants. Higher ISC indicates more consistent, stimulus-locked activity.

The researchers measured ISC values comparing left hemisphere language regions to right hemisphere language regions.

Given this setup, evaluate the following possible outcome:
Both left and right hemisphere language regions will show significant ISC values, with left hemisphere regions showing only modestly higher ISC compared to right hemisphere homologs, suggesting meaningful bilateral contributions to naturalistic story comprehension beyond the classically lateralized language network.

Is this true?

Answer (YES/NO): NO